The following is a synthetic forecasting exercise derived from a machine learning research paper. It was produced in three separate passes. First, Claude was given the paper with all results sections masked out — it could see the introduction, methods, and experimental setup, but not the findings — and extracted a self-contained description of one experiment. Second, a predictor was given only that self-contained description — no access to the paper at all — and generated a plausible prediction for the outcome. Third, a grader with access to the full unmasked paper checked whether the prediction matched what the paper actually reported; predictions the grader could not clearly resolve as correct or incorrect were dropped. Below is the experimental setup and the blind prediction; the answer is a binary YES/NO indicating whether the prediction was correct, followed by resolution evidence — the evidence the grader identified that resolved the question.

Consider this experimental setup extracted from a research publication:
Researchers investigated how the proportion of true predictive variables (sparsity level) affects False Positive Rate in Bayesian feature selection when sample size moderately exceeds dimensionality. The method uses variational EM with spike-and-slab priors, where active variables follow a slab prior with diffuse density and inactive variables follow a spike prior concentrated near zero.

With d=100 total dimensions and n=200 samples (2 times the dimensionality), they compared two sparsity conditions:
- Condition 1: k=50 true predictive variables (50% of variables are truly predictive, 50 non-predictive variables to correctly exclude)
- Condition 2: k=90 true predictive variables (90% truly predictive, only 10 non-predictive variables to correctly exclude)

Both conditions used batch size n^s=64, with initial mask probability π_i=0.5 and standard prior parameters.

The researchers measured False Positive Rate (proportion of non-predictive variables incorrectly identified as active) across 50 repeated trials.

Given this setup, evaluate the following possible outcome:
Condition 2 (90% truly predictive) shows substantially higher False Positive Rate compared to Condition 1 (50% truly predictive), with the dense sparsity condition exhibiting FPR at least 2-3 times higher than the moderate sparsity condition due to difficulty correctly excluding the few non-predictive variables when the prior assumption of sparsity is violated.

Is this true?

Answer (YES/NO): NO